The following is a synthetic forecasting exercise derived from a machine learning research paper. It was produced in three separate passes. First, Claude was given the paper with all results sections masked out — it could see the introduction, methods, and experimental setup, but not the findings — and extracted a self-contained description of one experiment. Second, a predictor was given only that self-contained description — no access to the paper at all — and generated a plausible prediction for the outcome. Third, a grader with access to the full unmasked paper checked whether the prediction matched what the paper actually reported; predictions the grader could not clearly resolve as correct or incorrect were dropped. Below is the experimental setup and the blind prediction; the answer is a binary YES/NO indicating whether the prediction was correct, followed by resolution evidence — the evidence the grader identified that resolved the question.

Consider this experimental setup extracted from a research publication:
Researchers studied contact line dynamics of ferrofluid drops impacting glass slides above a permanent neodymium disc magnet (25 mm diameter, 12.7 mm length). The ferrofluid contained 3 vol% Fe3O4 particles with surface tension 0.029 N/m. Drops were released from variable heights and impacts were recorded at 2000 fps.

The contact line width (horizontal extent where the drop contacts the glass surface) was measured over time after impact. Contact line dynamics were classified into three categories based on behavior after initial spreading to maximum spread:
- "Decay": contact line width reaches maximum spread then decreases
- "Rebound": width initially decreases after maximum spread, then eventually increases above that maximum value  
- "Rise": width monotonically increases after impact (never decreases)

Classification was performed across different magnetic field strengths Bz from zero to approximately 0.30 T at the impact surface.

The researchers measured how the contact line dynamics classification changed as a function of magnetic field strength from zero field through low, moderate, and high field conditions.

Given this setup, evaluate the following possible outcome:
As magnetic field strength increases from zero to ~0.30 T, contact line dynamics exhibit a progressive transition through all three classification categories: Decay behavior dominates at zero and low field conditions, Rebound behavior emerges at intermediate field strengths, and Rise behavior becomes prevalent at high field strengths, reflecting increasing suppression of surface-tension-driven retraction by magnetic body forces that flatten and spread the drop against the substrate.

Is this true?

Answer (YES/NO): YES